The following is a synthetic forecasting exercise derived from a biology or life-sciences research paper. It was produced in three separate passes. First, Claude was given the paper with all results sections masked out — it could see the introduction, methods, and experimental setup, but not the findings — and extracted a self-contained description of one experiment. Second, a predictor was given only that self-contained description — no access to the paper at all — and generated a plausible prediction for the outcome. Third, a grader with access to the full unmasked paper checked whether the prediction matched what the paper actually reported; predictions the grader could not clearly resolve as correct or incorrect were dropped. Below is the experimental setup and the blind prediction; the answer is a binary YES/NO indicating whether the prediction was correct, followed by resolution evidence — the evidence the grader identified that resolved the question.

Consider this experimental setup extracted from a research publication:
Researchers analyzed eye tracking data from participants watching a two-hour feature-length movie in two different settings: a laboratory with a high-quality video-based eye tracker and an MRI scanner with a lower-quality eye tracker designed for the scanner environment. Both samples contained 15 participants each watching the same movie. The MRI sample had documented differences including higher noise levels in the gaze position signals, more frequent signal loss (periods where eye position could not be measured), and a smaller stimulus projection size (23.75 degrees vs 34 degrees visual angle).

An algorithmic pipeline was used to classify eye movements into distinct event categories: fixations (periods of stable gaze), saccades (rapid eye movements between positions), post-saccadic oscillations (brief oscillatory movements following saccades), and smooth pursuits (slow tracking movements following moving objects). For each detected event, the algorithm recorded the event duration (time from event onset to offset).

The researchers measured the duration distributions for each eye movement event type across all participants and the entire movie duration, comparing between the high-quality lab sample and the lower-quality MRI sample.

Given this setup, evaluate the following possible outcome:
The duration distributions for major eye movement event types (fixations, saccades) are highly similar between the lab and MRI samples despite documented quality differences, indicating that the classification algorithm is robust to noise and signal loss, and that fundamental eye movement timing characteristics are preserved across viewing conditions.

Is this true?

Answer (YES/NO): NO